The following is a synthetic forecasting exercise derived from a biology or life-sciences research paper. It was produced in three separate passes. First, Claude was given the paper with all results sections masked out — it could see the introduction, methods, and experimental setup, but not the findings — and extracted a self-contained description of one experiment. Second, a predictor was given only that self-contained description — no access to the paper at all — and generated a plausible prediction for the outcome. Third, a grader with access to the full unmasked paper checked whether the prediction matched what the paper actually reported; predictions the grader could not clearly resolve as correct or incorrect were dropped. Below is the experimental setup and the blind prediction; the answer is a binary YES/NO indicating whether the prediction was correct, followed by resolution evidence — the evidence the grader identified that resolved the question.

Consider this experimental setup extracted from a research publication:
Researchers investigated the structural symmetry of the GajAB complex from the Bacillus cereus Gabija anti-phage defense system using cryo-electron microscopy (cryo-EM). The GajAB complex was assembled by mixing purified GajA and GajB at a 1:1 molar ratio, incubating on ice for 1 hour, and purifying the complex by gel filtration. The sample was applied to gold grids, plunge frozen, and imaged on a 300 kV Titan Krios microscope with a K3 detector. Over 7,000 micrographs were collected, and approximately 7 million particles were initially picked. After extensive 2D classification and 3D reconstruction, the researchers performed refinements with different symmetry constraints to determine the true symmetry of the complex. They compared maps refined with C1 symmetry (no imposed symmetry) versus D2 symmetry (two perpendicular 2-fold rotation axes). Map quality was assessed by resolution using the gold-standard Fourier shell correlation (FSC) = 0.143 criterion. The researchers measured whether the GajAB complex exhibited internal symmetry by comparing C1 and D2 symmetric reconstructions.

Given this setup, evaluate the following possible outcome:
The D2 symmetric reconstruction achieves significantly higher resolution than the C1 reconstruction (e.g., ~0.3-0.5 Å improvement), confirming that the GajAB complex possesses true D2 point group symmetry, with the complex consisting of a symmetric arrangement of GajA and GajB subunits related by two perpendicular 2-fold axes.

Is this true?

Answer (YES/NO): NO